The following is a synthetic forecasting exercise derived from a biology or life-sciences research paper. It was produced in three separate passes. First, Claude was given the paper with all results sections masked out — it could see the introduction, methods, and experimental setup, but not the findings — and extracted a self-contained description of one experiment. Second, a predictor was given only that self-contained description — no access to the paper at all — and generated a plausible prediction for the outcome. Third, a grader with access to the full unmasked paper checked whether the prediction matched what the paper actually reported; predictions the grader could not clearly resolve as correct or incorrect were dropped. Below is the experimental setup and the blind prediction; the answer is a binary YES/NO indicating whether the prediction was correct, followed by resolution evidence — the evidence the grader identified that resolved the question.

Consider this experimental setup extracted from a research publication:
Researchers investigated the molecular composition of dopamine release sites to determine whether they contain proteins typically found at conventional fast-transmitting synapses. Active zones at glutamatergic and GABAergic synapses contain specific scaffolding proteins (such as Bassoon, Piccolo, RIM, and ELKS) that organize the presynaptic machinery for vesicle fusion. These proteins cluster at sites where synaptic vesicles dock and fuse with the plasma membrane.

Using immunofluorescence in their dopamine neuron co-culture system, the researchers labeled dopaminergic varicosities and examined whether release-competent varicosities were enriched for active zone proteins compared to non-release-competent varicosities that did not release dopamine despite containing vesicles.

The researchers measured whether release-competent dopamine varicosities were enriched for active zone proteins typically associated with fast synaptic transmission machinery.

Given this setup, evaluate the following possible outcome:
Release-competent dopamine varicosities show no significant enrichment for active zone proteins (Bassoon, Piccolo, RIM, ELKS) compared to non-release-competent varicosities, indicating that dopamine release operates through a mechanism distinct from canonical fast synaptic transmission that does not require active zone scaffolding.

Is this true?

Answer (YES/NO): NO